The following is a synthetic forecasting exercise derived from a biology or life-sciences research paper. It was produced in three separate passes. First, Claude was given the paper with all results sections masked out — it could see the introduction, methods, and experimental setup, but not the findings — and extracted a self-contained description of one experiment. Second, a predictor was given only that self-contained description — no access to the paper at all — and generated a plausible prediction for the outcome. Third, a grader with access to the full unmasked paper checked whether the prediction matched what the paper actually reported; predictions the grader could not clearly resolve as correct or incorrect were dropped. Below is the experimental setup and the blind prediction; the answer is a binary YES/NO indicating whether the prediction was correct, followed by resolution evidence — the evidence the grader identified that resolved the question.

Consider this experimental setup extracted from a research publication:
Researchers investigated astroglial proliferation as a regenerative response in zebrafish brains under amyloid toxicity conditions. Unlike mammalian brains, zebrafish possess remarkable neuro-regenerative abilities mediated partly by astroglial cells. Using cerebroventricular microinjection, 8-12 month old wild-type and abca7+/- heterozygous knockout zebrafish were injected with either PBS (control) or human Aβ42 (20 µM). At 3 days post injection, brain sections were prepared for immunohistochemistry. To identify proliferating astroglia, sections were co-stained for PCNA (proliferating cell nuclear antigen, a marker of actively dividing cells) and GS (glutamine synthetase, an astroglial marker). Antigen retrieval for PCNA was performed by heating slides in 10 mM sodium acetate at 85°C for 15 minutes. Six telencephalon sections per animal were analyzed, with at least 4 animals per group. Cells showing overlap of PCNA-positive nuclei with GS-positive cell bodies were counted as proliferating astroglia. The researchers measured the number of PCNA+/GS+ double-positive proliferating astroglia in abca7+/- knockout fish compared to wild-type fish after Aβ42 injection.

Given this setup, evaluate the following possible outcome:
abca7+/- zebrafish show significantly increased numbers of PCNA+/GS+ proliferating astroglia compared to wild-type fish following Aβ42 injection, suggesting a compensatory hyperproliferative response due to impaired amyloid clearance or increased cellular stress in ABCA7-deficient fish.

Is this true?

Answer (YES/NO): NO